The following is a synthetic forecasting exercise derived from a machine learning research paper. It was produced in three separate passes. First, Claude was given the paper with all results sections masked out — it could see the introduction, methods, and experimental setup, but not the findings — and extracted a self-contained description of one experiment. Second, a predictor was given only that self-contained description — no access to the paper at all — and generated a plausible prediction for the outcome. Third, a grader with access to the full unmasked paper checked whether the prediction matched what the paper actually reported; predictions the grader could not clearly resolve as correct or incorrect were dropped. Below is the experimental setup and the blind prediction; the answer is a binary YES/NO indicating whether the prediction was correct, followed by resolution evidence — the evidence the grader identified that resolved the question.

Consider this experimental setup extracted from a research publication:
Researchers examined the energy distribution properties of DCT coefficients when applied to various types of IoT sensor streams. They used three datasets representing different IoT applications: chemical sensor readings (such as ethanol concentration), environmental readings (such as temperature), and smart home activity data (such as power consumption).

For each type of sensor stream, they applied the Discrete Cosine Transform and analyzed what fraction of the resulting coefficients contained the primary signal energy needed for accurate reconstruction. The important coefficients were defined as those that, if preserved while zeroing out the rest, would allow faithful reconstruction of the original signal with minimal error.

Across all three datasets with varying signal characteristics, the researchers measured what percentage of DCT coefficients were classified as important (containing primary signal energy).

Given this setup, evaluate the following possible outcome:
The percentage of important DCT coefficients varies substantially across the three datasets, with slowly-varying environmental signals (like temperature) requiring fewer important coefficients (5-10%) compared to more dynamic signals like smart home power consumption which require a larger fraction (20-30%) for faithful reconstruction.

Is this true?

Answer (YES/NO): NO